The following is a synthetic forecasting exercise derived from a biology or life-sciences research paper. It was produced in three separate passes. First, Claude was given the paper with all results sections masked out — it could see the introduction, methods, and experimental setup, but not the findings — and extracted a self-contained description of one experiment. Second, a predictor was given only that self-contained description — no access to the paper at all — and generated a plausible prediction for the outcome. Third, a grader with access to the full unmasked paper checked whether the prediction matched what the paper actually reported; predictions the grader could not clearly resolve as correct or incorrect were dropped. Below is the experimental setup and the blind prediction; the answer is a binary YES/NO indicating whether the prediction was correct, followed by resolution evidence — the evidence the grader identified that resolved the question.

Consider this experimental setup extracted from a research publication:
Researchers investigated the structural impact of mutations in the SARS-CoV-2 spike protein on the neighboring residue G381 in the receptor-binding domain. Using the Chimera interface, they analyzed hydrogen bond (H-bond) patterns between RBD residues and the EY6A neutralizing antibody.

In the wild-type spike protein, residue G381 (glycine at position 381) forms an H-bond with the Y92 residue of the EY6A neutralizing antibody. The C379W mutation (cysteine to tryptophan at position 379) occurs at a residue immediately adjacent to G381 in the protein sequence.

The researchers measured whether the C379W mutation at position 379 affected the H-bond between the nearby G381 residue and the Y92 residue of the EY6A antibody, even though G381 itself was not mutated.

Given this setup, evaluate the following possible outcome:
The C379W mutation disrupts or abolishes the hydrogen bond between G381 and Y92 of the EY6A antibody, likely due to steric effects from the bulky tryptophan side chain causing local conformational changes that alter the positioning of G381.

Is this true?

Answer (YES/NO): YES